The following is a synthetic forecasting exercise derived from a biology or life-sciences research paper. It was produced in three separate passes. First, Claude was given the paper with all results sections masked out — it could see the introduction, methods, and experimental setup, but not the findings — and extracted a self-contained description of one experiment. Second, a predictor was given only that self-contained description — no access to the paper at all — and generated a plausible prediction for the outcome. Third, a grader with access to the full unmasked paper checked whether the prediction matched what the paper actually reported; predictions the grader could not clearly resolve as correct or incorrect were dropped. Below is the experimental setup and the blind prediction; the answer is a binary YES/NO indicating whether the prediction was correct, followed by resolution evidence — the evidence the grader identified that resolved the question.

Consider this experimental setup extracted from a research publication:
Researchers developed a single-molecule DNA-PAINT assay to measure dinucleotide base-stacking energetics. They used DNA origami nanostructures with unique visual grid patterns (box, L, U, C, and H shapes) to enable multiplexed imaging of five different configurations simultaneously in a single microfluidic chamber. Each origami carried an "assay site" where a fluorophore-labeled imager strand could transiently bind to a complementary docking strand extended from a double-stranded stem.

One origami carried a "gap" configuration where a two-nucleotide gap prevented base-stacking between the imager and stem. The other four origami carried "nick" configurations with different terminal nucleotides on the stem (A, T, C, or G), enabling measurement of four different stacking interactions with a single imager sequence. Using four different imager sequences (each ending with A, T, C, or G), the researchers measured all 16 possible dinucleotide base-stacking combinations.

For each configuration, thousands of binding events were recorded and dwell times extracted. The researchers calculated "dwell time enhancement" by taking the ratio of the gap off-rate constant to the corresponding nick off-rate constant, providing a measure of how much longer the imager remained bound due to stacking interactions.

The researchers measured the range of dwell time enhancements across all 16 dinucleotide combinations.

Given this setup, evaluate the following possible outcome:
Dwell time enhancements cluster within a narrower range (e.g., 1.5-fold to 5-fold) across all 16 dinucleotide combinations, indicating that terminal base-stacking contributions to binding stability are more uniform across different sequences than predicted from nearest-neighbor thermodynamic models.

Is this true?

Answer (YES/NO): NO